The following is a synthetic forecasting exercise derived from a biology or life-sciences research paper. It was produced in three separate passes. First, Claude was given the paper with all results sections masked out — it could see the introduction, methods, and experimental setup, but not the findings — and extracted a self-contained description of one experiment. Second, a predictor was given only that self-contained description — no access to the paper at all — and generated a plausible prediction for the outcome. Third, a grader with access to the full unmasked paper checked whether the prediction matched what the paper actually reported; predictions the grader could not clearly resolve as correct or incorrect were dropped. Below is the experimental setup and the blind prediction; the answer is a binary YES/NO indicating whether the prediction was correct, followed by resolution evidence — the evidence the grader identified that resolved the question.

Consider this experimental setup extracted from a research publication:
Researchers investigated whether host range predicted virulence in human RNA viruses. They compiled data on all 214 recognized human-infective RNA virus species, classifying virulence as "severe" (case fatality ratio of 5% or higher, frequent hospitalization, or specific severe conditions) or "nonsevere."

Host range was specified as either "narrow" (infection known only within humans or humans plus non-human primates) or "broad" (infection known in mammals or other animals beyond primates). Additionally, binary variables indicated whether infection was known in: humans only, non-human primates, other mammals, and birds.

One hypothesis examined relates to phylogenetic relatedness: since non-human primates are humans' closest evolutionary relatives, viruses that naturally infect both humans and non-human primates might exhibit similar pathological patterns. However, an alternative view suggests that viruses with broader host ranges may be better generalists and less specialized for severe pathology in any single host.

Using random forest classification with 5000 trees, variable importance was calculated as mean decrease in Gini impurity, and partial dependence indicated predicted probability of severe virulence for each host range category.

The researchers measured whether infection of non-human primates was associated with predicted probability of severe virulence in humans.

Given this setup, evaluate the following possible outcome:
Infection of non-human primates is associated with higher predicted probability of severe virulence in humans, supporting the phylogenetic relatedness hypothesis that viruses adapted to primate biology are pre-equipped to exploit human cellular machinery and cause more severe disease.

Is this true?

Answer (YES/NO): NO